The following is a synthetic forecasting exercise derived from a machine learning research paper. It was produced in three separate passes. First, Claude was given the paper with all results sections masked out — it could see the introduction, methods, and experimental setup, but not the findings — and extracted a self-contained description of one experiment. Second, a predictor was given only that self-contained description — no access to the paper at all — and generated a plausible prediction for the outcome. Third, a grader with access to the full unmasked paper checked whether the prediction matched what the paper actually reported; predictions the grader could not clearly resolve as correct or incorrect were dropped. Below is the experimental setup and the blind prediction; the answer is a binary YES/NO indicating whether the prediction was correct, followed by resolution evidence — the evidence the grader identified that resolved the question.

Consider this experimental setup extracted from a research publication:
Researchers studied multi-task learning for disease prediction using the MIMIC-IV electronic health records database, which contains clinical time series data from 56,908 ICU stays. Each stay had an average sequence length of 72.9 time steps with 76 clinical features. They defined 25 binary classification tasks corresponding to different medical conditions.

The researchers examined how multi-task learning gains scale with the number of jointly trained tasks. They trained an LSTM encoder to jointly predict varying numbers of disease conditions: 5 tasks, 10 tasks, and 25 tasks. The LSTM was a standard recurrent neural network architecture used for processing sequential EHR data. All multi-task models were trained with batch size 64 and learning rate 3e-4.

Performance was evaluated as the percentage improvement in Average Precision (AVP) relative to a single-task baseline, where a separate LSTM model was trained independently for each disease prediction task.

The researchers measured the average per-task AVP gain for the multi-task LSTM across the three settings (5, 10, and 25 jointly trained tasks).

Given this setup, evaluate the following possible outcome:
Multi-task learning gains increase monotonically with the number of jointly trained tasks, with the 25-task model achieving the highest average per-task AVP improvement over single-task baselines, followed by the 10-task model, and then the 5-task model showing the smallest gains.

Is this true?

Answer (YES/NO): YES